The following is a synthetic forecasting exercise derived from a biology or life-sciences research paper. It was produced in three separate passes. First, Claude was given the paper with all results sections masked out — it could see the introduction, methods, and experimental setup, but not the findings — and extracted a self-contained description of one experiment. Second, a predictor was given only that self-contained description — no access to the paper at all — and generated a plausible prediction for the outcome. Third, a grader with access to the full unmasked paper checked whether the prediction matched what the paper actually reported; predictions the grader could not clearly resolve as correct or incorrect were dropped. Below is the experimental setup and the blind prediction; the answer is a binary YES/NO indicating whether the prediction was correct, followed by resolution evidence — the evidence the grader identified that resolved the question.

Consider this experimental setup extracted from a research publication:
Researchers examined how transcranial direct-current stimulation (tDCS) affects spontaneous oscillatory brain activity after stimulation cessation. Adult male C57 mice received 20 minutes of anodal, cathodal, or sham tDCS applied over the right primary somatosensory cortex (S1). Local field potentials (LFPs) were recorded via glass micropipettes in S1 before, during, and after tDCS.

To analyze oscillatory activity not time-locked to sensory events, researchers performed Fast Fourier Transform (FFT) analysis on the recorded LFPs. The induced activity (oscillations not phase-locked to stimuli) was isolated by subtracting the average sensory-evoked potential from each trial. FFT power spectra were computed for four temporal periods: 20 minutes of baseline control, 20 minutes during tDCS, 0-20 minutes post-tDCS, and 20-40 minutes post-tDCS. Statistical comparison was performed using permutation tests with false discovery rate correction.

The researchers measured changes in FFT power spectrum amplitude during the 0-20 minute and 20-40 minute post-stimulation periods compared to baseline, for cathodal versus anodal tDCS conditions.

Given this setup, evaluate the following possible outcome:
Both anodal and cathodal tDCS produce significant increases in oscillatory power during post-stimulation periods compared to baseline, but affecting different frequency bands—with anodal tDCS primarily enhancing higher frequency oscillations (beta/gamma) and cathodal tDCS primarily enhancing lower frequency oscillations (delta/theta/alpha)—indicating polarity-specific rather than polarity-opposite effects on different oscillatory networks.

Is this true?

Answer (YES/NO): NO